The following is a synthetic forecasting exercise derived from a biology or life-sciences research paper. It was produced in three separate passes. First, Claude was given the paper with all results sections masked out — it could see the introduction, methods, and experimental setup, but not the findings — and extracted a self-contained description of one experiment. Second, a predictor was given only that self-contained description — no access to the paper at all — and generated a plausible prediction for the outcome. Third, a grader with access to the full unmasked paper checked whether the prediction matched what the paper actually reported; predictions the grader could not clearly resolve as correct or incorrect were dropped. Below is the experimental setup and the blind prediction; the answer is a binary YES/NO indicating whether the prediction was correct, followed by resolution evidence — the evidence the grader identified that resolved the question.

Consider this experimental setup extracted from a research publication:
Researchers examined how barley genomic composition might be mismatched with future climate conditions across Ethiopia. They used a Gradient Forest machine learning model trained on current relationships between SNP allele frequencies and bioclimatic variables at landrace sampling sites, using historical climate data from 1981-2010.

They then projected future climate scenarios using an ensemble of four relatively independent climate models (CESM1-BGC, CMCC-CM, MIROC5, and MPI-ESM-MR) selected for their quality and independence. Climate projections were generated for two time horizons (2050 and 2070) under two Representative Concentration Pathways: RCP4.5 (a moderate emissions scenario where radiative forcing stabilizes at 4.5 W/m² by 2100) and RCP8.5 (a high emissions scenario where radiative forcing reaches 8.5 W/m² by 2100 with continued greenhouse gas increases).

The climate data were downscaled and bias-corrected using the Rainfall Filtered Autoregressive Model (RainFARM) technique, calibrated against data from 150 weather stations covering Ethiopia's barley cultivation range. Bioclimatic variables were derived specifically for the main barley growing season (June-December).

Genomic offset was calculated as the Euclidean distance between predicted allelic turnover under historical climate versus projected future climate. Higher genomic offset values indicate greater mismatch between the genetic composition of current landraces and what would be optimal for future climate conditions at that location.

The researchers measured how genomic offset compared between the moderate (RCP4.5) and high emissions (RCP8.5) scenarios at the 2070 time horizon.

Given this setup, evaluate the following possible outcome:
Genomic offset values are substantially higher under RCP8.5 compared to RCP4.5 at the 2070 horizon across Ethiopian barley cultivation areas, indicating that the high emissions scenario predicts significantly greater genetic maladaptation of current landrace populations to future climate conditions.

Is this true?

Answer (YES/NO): NO